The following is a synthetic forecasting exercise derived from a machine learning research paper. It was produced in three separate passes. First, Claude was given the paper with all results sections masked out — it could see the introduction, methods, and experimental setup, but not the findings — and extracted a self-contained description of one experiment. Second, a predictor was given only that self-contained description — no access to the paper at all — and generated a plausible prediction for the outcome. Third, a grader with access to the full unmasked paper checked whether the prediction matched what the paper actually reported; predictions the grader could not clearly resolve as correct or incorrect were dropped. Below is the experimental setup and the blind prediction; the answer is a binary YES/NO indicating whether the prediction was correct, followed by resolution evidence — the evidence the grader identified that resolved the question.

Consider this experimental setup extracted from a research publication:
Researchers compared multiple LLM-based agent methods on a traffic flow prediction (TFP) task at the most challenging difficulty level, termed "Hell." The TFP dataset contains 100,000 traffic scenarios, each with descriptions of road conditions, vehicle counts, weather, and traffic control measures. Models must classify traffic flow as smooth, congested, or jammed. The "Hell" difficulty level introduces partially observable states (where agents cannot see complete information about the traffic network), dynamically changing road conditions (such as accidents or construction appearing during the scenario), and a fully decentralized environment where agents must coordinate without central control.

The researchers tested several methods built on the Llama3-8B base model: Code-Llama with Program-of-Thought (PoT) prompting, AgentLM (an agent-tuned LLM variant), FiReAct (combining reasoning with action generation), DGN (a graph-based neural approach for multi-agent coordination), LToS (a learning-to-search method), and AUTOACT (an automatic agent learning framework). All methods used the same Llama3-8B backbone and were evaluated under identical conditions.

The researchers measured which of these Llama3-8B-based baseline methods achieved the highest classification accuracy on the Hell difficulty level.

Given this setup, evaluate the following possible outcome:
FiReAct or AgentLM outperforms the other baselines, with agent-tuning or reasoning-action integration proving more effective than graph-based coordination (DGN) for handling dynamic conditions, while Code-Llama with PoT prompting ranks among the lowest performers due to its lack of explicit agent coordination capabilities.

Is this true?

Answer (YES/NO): NO